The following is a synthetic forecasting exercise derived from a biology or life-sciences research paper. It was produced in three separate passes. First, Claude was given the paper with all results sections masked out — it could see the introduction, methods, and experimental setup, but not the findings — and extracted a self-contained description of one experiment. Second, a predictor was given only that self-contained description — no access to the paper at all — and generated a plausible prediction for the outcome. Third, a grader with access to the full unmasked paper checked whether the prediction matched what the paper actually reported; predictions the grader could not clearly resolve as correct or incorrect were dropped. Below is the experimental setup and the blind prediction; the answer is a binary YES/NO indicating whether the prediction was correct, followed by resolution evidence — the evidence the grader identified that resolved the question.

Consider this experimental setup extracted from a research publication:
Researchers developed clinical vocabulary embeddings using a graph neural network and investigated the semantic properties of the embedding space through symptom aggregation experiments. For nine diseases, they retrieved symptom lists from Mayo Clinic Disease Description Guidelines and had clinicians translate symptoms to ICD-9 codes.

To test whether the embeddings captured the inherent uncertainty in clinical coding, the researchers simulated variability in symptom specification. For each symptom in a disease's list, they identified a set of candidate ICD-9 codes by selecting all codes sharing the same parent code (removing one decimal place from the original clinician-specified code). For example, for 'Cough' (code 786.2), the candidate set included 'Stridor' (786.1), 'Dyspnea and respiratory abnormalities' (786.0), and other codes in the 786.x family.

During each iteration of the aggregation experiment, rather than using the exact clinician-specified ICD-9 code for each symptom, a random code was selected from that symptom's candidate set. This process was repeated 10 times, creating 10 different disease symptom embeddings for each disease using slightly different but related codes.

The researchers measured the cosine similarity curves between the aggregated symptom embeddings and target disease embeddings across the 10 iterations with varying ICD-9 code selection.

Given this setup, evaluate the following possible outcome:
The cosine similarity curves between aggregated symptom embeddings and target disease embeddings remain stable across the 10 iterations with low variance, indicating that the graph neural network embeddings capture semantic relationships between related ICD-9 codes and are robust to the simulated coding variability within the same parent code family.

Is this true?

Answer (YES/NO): YES